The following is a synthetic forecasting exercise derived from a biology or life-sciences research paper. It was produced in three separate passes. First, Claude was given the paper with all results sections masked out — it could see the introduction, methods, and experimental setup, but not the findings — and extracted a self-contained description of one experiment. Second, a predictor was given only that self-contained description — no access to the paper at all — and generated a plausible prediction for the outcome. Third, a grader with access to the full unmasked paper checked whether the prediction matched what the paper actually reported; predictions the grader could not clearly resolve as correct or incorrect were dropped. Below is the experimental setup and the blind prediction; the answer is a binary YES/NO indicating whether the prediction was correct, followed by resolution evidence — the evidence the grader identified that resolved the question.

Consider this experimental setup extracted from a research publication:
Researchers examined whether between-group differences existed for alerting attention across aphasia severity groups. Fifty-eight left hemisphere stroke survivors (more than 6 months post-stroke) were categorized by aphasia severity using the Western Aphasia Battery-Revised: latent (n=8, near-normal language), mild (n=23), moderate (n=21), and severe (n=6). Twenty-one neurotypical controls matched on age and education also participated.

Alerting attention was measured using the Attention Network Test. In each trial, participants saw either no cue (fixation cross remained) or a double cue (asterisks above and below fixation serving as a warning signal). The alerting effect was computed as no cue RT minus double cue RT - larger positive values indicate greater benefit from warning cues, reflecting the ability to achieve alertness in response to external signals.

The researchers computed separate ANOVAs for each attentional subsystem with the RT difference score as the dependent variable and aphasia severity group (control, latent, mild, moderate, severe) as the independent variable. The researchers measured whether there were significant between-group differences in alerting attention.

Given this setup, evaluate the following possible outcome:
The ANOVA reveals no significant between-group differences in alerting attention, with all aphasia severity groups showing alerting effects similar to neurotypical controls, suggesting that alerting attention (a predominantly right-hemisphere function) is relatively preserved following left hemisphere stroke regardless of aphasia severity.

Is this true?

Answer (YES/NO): YES